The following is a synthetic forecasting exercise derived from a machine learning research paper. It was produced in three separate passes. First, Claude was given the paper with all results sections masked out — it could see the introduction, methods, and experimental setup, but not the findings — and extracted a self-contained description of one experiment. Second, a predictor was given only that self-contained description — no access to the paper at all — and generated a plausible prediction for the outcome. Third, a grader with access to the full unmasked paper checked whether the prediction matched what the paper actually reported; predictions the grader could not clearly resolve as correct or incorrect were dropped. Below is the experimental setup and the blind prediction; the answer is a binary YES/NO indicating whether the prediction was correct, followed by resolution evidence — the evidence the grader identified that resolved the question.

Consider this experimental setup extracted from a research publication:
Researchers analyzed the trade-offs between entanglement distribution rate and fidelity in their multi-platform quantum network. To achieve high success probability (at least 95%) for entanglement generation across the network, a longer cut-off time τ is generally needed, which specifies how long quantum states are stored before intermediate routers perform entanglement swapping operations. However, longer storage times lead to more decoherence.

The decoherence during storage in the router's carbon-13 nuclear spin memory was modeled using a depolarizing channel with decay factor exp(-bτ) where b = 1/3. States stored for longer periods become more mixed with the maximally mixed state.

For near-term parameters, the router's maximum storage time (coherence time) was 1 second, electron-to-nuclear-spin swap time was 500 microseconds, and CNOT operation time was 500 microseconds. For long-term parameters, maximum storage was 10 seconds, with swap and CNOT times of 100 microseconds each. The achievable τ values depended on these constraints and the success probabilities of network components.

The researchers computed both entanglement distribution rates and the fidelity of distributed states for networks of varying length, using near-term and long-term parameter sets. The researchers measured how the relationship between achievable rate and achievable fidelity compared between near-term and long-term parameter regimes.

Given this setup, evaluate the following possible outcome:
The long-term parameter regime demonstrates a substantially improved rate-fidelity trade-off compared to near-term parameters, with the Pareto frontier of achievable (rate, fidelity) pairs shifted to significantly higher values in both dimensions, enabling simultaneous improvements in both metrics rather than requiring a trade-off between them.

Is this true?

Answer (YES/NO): YES